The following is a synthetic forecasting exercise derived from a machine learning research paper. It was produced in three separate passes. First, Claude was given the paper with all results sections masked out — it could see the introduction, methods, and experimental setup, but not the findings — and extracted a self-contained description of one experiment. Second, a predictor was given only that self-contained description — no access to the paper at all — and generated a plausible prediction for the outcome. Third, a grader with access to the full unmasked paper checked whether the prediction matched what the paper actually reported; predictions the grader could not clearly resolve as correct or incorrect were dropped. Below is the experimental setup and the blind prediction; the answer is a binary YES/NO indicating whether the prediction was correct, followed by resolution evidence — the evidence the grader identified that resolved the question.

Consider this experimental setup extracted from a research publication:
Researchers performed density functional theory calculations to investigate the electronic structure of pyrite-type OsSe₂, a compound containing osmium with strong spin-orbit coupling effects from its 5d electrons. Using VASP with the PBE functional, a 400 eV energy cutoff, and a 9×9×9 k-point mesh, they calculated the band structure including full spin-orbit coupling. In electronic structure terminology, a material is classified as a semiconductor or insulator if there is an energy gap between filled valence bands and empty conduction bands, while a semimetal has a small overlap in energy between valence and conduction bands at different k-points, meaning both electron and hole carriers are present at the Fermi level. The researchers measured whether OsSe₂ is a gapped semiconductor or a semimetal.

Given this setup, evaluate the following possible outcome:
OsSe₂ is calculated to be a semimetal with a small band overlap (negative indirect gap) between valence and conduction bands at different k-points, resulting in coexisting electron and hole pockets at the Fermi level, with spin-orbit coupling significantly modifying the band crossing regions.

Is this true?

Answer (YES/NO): YES